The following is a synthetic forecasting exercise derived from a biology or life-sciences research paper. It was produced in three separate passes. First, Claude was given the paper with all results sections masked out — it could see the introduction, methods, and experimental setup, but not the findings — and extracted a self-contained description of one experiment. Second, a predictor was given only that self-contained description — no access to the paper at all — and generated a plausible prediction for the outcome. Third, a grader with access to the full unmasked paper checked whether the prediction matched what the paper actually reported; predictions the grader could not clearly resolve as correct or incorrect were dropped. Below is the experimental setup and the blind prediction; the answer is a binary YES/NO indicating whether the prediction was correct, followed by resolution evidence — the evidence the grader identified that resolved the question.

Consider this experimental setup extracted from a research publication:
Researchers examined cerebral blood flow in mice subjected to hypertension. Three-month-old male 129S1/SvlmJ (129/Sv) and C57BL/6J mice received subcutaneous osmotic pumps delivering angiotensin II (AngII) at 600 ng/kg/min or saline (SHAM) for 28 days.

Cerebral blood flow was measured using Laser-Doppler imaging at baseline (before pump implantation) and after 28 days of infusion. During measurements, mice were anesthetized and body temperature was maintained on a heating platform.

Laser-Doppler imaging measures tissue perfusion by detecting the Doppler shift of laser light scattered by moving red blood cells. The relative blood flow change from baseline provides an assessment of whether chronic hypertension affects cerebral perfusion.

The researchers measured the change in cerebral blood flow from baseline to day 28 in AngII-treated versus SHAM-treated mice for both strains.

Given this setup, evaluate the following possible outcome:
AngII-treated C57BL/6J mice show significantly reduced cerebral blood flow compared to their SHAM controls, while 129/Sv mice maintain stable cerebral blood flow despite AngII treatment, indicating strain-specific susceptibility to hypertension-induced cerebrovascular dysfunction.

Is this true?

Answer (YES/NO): NO